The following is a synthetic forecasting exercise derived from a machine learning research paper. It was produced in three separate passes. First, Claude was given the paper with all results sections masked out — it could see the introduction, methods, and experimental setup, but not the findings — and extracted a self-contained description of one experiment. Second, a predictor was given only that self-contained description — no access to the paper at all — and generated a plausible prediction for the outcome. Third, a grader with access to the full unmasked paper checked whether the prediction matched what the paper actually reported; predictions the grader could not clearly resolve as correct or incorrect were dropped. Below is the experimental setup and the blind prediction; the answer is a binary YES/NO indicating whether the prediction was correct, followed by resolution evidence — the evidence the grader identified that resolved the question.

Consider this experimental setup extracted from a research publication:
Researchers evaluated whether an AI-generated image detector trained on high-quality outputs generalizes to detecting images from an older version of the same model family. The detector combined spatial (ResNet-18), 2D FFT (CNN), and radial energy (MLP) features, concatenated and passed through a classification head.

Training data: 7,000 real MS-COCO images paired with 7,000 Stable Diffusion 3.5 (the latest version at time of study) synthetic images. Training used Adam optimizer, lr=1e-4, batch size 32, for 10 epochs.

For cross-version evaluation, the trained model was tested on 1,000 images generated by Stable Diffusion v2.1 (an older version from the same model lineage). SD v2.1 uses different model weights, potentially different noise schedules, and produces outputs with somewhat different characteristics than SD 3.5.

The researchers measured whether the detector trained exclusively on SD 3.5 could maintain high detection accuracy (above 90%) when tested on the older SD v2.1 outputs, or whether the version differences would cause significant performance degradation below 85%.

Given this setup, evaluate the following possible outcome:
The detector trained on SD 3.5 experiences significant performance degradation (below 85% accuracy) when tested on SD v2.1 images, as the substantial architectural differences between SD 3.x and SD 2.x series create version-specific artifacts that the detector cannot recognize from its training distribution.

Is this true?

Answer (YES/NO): NO